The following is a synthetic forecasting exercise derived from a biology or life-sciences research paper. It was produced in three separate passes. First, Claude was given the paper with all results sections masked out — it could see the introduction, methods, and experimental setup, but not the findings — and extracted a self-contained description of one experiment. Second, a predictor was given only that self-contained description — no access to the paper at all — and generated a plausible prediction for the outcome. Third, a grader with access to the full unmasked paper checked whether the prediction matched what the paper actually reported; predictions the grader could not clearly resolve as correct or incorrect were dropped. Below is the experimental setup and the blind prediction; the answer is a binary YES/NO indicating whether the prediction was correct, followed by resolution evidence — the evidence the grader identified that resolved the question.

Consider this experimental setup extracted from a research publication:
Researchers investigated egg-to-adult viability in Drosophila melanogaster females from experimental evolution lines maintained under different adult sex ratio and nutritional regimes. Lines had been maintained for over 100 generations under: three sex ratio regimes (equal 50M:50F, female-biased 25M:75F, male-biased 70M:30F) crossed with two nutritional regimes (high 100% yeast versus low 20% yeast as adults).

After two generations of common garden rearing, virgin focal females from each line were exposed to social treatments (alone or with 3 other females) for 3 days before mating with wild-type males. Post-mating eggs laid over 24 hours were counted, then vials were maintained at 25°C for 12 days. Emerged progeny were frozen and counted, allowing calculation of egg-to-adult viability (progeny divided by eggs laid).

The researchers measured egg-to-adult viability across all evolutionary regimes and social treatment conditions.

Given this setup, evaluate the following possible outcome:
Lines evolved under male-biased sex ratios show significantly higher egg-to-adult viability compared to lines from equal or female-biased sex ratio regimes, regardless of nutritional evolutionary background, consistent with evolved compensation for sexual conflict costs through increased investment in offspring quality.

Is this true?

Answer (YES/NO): NO